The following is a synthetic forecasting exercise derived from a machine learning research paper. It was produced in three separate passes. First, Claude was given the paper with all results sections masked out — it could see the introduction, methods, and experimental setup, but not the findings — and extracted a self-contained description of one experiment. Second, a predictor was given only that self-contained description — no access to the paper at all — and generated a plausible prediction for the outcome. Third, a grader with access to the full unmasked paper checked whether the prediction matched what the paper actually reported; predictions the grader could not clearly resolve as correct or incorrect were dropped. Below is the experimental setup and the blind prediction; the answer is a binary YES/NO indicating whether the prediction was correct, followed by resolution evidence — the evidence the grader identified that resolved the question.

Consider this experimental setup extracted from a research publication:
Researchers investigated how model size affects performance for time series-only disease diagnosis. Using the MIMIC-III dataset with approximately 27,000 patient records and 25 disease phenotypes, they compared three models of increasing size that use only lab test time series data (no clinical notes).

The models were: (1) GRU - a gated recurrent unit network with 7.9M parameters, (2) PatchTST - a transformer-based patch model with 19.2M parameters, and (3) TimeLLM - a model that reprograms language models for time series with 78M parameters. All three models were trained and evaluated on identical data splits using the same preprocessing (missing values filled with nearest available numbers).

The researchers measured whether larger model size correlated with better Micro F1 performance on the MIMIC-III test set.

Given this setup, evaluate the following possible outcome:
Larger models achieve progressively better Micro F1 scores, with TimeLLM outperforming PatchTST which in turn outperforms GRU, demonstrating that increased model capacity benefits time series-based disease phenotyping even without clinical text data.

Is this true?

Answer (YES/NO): YES